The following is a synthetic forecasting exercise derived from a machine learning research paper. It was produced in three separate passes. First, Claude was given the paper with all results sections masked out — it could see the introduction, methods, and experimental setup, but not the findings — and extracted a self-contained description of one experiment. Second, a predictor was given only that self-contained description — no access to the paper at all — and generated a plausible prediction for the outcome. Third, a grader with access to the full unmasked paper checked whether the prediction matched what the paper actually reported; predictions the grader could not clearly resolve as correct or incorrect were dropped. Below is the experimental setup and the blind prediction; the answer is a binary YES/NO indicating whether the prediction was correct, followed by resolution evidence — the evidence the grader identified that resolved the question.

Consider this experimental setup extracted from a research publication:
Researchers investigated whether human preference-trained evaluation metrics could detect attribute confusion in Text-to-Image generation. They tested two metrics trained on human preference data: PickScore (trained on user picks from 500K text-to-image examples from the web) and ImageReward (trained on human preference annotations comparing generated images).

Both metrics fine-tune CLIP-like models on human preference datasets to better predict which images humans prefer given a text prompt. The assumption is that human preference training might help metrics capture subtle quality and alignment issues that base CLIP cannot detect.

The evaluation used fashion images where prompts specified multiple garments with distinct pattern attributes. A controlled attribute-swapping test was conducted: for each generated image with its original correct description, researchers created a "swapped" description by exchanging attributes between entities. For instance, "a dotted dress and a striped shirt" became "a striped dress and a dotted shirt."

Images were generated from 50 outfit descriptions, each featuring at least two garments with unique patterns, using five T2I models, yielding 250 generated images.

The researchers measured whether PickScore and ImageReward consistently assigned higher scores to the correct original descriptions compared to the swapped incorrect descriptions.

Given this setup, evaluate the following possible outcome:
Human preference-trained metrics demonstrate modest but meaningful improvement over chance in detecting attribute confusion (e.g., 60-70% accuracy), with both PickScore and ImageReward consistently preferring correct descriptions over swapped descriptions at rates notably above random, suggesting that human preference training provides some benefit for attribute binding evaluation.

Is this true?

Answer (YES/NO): NO